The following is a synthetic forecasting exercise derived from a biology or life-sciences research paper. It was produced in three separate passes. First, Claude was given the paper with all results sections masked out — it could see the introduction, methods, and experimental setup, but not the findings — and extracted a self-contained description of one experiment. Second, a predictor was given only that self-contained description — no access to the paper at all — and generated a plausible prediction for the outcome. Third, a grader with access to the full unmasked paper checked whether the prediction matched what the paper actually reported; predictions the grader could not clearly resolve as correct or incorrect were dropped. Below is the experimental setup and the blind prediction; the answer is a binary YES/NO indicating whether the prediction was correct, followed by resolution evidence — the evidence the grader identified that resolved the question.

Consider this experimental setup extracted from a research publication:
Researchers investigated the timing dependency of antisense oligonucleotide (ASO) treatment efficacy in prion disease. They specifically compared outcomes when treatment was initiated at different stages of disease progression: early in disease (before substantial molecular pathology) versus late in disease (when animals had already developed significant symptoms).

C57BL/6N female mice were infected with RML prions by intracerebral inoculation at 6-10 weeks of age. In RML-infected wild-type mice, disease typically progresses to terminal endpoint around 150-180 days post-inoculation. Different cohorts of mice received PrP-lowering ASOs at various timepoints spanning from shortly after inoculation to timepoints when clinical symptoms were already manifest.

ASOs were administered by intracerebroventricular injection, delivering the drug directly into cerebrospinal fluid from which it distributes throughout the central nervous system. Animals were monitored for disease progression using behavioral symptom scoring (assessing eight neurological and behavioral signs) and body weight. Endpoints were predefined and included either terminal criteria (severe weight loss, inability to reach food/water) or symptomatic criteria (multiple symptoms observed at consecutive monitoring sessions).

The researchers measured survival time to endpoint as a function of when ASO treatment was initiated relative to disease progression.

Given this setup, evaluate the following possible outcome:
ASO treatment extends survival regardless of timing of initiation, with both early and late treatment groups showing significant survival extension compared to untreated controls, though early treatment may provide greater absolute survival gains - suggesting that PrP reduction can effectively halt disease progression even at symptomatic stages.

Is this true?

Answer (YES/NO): NO